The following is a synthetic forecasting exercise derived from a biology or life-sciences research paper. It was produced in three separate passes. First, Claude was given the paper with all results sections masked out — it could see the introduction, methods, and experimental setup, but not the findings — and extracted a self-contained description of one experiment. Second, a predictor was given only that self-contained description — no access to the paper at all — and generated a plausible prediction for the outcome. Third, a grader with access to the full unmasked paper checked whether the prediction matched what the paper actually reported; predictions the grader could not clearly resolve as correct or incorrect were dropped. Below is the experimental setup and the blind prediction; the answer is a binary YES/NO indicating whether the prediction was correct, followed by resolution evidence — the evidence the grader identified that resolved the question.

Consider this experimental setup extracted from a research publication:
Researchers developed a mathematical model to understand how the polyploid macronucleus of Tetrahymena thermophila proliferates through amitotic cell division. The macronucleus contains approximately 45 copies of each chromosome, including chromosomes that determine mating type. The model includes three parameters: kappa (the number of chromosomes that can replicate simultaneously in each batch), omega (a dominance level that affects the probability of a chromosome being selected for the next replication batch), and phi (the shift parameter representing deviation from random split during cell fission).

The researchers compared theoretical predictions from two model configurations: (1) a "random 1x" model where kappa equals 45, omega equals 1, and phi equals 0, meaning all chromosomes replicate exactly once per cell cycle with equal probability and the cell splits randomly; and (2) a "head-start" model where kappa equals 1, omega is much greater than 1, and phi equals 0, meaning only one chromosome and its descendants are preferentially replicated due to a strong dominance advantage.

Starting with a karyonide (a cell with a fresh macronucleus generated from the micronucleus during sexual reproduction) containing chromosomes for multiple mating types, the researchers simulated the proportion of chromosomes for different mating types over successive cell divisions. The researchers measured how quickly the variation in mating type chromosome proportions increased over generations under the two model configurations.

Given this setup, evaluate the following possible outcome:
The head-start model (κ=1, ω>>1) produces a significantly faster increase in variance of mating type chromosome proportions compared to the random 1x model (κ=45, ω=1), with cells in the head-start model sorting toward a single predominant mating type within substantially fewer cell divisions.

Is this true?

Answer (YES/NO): YES